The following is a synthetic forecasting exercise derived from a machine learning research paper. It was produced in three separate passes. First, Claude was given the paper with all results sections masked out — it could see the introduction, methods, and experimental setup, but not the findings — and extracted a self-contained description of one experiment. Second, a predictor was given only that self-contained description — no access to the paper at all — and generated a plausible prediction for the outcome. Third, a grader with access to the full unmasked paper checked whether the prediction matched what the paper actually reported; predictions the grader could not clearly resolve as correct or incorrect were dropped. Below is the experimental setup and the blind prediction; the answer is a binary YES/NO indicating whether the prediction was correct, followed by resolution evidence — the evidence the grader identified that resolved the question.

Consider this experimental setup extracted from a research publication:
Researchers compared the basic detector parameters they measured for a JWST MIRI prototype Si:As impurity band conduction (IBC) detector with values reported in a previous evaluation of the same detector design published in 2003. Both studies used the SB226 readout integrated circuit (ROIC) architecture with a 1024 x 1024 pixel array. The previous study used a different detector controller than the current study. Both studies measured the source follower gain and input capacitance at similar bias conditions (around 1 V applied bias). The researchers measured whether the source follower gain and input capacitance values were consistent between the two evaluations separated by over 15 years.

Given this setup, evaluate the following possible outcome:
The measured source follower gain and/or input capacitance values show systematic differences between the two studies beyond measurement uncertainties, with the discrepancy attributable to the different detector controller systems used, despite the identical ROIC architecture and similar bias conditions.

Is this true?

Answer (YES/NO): NO